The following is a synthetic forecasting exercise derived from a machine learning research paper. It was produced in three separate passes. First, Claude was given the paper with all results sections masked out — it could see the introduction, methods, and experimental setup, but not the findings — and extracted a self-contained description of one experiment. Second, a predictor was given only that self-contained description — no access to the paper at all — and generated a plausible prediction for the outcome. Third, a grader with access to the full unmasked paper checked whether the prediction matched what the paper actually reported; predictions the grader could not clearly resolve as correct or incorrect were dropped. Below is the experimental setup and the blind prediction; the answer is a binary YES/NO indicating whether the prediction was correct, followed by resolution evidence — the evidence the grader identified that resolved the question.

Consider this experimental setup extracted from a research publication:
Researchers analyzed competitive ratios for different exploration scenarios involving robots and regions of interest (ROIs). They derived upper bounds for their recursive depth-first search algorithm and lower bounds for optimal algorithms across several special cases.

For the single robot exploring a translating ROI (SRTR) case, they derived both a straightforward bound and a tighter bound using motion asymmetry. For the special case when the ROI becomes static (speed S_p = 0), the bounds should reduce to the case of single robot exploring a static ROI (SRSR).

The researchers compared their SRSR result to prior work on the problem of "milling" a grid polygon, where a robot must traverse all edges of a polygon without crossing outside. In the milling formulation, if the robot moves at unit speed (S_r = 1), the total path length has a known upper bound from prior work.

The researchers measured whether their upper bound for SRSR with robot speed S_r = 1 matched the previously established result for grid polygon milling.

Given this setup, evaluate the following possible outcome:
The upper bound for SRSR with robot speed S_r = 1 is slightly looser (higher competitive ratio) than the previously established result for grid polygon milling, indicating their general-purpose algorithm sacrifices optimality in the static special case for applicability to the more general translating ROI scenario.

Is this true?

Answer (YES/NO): NO